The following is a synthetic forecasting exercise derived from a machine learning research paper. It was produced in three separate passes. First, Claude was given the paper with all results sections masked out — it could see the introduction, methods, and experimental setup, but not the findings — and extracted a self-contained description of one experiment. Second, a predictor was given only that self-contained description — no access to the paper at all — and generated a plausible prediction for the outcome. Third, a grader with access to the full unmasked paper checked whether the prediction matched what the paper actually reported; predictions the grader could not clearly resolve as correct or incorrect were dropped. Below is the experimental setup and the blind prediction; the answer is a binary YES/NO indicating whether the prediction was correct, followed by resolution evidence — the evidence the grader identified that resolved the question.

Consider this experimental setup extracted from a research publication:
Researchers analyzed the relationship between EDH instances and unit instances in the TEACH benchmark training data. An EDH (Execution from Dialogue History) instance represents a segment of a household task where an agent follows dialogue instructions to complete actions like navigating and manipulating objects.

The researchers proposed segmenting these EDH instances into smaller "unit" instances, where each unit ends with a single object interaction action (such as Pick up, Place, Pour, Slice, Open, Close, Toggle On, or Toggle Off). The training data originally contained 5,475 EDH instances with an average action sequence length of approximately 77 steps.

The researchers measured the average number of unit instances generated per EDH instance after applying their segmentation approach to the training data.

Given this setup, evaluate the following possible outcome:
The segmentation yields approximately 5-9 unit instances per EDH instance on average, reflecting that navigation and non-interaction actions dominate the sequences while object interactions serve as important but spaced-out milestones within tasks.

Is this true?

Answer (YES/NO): YES